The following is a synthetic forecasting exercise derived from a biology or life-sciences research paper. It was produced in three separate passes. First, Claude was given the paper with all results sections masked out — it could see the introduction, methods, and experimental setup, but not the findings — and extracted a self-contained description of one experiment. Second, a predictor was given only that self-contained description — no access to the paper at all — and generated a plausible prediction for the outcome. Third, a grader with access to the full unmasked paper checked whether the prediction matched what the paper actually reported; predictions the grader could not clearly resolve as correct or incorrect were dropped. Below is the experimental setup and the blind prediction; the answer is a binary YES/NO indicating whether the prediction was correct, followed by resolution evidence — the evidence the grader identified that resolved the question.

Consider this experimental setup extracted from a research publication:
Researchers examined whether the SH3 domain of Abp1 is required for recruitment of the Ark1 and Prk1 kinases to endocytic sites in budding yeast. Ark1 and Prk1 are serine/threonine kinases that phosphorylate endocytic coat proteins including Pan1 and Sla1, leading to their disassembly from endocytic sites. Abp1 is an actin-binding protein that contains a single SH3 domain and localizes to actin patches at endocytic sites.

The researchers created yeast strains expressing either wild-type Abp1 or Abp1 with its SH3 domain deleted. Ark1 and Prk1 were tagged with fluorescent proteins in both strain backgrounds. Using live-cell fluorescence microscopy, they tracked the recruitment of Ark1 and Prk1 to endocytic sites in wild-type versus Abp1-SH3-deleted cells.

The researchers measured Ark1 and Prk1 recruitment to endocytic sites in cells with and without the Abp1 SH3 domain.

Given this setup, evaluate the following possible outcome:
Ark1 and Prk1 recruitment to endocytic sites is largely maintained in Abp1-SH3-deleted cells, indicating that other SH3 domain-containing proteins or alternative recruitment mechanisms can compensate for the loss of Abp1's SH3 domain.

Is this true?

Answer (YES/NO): NO